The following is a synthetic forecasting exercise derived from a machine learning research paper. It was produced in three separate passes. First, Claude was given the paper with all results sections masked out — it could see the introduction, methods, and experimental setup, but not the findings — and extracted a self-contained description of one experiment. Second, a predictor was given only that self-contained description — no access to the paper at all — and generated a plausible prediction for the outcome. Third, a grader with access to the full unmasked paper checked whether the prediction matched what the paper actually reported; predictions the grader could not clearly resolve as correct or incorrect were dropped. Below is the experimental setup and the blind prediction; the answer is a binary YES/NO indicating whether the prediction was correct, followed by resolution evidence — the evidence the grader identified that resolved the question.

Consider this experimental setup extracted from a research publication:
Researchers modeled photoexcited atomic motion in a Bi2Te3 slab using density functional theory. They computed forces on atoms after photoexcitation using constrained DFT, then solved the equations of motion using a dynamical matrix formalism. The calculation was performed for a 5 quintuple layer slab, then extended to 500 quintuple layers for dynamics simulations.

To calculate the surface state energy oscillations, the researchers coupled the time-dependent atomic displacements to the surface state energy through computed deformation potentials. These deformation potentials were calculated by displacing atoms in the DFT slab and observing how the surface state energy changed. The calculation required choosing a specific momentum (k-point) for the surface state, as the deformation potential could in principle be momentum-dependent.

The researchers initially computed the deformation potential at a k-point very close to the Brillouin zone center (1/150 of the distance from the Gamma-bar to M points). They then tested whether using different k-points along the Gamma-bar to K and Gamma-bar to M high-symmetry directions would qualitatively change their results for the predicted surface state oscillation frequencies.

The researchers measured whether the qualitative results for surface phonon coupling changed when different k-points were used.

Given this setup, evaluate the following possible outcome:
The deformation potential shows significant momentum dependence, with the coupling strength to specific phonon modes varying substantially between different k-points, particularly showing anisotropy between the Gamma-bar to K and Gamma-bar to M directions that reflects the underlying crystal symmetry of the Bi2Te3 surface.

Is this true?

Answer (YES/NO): NO